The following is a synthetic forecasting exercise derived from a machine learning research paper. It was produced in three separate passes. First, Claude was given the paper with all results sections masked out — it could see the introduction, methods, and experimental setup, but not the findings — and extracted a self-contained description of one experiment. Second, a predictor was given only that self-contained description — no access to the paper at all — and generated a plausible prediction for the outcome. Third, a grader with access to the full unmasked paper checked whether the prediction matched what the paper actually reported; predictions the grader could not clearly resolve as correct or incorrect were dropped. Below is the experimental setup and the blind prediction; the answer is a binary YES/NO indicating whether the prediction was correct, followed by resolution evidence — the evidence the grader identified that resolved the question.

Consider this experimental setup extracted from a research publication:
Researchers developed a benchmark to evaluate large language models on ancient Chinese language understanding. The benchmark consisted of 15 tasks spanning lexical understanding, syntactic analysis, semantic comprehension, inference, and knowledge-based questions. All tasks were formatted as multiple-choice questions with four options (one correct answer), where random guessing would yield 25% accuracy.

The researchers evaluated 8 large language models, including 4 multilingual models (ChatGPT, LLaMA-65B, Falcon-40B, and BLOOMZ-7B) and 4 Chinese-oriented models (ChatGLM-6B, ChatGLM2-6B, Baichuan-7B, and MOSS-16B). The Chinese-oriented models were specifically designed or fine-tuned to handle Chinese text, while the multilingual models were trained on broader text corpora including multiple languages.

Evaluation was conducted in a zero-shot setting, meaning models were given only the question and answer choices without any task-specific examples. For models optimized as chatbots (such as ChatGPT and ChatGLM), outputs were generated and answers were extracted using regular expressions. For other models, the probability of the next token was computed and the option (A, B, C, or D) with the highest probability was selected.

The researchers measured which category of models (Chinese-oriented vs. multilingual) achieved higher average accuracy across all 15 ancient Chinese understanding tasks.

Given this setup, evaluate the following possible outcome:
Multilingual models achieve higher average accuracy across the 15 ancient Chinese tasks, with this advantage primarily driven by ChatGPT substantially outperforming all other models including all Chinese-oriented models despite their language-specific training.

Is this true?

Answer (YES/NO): NO